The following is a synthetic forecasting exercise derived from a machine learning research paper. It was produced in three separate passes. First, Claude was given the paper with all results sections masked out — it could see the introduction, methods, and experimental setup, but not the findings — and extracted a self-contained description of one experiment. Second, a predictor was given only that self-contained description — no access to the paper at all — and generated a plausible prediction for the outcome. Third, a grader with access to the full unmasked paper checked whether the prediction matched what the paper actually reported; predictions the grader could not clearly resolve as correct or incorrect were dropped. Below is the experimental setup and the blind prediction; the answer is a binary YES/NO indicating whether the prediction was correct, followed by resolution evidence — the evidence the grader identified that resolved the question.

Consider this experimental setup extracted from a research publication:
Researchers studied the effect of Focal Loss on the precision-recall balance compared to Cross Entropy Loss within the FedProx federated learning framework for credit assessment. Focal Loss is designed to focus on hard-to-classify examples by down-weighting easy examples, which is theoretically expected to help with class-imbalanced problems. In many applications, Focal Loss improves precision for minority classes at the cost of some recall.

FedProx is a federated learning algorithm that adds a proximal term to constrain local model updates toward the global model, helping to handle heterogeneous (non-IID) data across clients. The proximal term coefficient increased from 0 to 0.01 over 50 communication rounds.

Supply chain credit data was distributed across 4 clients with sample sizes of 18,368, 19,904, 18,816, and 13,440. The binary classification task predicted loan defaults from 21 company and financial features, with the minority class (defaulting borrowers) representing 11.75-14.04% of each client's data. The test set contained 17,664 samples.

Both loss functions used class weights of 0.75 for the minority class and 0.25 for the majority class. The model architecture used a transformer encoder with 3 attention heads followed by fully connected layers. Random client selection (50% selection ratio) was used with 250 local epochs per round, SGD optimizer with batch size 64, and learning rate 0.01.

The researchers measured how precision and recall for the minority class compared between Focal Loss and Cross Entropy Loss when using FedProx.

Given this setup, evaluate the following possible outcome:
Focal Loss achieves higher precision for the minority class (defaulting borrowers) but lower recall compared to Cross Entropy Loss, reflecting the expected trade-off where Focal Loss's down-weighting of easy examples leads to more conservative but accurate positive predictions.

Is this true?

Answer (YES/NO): NO